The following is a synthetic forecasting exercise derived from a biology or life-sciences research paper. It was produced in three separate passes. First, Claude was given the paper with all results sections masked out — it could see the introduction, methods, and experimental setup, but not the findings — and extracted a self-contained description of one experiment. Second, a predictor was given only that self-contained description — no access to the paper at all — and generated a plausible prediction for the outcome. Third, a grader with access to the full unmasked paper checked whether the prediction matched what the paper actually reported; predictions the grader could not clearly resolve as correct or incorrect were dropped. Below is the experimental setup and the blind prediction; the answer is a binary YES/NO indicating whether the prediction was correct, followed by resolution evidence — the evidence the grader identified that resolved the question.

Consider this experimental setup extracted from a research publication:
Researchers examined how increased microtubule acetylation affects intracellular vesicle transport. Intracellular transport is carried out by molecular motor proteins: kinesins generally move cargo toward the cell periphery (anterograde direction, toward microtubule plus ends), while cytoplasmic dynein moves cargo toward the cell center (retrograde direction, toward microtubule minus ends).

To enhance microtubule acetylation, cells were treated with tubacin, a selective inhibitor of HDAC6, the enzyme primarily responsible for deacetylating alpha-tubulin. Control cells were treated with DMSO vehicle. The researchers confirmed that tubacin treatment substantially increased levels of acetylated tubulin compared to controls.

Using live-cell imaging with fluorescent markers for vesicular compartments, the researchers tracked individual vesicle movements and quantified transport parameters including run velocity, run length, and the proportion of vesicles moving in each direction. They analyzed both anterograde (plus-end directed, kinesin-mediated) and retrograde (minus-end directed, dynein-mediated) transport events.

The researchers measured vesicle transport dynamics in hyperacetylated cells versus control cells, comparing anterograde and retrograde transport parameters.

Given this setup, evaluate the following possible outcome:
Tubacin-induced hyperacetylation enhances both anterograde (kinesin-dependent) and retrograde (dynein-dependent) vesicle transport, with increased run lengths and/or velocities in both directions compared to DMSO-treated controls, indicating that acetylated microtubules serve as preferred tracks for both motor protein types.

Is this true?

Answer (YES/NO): NO